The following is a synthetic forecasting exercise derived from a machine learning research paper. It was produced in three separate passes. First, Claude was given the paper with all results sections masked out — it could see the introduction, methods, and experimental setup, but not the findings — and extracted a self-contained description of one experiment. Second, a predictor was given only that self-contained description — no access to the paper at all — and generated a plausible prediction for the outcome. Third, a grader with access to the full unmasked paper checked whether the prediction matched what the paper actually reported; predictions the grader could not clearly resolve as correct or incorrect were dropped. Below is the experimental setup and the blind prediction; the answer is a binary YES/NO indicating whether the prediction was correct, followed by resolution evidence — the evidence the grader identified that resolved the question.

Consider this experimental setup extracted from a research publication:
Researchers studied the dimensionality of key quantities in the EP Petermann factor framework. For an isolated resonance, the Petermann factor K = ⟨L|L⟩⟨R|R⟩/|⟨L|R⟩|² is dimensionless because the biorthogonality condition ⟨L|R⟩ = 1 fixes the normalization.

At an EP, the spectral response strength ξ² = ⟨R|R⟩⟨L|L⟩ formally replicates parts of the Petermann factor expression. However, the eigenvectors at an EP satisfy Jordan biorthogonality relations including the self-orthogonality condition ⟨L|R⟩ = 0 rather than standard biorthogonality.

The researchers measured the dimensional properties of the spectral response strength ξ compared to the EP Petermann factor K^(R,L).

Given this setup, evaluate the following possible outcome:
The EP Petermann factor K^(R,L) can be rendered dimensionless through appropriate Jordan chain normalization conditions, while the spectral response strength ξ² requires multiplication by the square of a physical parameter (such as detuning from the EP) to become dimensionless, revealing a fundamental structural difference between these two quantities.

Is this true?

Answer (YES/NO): NO